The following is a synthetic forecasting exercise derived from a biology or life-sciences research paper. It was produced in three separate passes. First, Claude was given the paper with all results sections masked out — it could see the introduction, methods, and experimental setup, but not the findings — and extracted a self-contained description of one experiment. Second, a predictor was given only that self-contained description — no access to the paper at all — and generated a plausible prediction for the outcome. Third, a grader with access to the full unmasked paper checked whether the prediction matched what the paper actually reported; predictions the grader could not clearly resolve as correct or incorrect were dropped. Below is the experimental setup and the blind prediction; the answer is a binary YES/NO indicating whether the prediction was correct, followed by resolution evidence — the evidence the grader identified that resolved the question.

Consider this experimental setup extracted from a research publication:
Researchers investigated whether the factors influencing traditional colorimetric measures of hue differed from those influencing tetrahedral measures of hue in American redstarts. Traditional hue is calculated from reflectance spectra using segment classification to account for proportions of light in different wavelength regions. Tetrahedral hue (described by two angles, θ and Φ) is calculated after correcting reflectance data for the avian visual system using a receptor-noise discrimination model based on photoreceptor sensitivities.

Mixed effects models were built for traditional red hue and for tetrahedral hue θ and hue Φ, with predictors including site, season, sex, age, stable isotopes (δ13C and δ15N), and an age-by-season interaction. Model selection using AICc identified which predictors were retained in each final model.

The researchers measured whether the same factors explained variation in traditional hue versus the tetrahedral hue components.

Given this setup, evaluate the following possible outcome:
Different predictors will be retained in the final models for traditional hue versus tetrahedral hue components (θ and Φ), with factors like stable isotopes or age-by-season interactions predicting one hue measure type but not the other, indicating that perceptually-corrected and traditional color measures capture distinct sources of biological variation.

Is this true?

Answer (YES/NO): NO